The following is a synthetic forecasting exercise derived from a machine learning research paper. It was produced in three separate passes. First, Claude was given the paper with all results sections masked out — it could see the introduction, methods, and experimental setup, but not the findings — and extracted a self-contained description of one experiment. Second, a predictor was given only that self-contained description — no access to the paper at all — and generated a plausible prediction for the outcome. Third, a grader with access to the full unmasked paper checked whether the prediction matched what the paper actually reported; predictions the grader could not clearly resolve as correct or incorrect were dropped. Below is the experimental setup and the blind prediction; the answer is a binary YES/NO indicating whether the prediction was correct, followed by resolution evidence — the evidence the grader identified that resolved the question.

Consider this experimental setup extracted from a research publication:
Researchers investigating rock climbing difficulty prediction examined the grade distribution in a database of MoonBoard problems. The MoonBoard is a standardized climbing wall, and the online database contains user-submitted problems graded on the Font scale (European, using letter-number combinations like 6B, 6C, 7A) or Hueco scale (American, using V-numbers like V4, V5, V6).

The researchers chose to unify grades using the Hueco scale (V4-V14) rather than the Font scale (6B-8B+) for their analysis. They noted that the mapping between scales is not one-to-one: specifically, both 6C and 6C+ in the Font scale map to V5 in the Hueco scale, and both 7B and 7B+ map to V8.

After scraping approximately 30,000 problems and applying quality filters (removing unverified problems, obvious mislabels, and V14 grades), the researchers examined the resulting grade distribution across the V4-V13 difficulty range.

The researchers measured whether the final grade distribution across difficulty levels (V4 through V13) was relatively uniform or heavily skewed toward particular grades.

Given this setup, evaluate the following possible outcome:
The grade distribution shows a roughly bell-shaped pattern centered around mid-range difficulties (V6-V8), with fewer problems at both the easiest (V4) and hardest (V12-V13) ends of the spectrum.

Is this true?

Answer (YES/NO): NO